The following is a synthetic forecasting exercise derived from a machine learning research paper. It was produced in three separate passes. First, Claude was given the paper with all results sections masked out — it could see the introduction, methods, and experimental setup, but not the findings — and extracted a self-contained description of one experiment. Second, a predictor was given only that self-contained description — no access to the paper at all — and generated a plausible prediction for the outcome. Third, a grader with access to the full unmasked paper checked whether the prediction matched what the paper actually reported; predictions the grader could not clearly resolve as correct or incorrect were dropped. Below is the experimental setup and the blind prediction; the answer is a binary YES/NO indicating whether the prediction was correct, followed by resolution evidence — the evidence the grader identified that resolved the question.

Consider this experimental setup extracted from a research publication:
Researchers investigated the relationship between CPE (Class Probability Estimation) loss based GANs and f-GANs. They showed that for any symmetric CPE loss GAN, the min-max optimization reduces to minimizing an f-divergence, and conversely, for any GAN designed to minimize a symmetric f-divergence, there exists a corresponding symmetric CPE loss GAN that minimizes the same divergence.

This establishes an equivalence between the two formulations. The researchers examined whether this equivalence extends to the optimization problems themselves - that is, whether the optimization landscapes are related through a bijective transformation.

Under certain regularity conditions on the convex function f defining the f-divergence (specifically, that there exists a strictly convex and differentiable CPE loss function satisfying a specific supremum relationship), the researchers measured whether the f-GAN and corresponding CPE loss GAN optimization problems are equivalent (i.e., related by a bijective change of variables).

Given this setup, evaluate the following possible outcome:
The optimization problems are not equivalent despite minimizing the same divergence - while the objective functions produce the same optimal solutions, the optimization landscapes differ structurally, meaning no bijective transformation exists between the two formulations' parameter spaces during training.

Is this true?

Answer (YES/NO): NO